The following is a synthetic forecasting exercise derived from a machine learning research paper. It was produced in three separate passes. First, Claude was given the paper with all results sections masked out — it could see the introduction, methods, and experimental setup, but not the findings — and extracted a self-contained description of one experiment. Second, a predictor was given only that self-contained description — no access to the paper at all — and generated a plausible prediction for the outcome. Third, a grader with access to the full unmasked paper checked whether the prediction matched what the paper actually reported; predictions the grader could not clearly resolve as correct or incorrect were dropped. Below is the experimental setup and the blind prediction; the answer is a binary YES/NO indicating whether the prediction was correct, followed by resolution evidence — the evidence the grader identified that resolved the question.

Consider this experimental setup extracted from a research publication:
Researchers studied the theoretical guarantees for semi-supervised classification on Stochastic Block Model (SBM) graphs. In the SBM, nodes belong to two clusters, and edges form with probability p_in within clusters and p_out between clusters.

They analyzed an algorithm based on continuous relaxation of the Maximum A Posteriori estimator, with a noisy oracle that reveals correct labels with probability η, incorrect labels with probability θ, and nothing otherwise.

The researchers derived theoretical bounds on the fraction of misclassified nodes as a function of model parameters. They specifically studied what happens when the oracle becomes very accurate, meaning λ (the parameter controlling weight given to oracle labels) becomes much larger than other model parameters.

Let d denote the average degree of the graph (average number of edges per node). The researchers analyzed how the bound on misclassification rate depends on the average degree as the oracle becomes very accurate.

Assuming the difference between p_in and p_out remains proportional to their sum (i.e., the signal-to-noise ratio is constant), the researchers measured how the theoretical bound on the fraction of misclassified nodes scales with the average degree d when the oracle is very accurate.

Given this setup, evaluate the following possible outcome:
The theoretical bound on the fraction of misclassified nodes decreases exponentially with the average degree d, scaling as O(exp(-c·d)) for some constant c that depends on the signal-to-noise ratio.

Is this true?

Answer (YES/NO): NO